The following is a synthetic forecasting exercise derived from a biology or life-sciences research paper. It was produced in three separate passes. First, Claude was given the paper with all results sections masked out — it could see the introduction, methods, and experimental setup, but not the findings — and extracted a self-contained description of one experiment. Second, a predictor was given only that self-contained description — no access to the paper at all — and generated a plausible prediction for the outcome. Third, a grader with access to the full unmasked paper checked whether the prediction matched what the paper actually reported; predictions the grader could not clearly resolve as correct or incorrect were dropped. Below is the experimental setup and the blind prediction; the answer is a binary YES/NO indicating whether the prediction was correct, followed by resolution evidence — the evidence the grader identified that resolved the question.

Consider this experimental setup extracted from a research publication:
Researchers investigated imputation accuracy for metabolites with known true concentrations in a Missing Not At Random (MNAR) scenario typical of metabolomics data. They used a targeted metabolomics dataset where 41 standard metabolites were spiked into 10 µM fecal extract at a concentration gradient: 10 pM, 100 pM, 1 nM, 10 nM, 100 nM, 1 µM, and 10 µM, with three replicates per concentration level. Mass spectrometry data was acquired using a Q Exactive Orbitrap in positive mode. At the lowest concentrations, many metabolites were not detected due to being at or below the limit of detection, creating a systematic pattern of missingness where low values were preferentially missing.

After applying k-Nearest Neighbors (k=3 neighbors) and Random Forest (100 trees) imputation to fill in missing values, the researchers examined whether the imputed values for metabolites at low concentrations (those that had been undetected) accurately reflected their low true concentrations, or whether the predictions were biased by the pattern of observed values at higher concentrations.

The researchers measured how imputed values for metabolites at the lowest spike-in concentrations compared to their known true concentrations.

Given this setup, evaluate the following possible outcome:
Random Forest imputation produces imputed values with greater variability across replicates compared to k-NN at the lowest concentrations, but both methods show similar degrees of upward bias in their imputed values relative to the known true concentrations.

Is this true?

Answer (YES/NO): NO